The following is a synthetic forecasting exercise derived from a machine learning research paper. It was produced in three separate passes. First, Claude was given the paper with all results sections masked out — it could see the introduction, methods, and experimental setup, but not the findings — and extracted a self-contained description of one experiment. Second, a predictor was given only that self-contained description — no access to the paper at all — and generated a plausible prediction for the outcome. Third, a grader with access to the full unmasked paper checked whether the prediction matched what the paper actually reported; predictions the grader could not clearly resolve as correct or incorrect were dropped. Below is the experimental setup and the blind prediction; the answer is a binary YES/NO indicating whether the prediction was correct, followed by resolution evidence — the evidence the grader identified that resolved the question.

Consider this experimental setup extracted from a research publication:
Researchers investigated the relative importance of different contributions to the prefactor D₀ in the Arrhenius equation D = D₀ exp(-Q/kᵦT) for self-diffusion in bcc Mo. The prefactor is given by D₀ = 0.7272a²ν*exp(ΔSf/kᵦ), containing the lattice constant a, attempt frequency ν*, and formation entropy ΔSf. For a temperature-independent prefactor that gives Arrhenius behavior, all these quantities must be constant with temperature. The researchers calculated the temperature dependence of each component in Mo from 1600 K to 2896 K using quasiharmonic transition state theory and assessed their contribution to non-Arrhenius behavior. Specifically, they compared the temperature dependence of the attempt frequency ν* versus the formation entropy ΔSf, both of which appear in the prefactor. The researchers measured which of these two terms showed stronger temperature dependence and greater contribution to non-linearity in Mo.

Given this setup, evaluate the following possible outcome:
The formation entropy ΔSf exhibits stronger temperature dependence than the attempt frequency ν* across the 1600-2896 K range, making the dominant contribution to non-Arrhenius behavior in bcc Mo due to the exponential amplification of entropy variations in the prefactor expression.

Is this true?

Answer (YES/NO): YES